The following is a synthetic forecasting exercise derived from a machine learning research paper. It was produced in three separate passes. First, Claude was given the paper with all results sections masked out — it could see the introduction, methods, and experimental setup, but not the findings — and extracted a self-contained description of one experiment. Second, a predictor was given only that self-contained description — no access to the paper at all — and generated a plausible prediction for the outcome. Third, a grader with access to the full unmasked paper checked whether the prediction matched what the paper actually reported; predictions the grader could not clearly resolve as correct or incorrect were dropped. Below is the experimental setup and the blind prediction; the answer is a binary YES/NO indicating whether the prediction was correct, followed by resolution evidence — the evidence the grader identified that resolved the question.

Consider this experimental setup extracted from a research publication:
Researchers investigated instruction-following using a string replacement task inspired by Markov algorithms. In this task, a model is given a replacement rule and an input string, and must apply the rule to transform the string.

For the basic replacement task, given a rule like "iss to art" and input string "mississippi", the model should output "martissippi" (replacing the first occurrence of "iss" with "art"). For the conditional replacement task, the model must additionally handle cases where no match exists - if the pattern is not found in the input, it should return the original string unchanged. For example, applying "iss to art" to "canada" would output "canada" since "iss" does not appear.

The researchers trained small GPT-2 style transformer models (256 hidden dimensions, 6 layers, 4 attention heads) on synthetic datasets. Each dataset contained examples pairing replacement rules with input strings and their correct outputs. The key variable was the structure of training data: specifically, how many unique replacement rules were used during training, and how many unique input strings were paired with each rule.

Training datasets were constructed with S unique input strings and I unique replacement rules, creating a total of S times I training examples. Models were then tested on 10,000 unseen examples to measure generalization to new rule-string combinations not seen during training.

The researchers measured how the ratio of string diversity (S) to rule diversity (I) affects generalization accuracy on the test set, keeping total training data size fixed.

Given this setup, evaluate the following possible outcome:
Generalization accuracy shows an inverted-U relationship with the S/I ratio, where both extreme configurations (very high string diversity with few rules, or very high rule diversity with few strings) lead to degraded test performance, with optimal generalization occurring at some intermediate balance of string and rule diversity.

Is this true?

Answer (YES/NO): NO